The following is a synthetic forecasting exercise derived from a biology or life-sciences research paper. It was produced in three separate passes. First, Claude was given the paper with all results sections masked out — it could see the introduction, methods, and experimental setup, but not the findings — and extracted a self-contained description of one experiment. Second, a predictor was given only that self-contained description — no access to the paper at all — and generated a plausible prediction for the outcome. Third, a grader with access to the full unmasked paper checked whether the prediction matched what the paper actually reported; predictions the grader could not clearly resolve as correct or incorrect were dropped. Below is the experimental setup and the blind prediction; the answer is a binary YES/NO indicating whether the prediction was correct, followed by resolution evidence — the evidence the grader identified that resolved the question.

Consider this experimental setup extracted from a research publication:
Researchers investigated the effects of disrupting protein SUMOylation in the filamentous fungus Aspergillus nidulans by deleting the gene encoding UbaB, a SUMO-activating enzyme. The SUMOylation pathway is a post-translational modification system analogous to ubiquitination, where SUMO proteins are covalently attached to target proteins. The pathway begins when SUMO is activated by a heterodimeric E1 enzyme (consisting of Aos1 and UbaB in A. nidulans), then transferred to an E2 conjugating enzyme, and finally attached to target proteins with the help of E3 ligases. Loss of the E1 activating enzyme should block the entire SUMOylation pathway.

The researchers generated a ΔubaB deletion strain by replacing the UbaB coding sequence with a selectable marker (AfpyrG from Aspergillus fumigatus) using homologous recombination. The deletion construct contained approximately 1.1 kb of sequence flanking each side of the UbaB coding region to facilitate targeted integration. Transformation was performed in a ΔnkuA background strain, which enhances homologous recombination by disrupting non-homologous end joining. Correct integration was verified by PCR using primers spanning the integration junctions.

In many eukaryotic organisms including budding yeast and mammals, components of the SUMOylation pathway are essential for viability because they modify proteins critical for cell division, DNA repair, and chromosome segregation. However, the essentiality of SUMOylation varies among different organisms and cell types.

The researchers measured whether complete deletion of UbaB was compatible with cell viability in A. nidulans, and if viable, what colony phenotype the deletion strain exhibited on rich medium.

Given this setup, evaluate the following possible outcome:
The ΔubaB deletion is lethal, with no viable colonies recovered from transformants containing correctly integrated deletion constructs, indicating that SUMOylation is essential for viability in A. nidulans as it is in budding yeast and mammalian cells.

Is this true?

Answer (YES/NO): NO